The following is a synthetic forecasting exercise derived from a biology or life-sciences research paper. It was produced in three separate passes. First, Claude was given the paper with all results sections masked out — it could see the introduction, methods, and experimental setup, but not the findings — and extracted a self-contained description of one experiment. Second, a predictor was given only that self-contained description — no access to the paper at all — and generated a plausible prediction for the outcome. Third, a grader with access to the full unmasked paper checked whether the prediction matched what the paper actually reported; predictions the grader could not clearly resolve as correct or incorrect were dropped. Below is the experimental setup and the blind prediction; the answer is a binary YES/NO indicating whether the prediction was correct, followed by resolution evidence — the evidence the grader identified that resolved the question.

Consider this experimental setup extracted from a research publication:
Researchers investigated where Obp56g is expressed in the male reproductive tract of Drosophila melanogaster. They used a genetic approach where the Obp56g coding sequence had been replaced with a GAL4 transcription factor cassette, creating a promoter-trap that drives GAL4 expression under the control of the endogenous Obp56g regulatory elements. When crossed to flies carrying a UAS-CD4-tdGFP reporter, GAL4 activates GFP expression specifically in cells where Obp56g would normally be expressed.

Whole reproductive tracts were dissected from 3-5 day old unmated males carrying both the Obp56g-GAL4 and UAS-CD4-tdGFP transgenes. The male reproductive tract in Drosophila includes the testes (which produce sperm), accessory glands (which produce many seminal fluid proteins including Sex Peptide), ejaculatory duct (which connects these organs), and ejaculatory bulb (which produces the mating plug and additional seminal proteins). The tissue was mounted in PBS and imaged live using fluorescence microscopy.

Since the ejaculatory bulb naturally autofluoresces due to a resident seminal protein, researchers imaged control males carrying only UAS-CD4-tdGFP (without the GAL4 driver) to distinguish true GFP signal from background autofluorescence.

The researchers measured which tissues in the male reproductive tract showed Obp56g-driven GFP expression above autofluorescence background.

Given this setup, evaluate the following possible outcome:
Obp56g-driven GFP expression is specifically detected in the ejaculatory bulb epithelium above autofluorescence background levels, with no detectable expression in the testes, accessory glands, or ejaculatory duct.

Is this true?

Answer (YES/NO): NO